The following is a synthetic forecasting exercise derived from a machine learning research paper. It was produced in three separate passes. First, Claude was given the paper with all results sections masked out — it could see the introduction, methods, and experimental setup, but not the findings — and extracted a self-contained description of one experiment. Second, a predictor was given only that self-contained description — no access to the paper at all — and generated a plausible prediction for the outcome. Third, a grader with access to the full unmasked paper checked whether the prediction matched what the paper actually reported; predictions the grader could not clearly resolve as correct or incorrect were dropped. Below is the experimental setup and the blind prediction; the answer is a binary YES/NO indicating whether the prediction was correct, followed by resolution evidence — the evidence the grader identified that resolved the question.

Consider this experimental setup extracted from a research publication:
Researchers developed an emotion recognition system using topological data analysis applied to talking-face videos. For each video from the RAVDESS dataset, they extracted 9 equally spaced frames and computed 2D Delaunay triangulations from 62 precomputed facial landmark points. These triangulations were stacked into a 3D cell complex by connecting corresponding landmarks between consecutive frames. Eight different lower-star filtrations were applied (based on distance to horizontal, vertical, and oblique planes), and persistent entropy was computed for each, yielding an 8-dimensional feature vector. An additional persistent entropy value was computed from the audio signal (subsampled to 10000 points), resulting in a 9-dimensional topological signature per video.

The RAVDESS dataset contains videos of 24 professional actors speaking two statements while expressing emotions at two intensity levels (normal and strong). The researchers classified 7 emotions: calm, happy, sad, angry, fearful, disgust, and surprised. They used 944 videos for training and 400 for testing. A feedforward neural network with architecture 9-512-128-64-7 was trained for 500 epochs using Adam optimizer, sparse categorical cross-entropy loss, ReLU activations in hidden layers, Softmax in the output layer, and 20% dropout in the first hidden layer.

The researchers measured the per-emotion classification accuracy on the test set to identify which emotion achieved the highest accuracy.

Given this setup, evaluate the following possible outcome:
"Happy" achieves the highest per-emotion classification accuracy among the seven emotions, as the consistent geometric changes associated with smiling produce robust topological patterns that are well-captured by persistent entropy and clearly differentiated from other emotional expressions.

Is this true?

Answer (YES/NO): NO